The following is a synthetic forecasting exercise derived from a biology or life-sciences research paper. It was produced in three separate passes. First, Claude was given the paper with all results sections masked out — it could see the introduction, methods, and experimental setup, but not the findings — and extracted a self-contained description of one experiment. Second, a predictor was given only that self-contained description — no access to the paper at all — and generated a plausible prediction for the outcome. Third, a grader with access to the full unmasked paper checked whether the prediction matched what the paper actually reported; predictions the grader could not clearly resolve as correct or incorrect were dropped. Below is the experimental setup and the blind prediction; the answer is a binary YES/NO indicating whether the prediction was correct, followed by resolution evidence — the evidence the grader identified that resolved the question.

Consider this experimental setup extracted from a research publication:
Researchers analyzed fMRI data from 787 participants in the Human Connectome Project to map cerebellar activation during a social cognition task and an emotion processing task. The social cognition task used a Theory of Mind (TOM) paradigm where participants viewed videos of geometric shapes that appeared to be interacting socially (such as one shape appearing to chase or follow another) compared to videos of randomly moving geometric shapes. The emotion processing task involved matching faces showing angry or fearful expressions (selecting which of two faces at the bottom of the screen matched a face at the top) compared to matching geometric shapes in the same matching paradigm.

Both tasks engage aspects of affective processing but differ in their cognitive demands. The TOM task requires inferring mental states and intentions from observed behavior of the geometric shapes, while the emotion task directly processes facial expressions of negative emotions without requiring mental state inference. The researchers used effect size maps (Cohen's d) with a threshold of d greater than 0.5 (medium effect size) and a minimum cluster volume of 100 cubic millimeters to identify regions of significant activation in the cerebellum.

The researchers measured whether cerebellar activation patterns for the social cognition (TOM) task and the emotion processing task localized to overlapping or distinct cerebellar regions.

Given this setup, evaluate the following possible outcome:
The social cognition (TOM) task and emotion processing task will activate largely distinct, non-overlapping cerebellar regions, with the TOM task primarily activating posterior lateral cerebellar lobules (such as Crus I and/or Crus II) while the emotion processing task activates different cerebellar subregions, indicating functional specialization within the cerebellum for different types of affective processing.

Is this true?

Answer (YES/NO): YES